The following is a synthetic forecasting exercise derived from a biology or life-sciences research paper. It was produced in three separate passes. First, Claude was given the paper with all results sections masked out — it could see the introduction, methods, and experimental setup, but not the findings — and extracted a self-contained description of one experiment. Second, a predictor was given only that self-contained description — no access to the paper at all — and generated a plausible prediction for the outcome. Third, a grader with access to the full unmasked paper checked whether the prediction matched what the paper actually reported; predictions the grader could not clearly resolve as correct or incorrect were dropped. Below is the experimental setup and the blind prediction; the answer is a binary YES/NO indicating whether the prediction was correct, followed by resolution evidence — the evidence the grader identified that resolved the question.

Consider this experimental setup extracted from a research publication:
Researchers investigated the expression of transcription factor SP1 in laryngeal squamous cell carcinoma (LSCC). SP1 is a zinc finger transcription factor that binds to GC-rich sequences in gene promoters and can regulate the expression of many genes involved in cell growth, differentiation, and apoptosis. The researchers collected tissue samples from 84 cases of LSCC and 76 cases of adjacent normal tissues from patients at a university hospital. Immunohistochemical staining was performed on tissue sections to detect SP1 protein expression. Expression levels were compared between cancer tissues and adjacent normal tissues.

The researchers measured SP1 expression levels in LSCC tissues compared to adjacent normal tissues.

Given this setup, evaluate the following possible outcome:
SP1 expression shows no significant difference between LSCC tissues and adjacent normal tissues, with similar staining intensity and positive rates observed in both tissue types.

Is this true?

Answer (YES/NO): NO